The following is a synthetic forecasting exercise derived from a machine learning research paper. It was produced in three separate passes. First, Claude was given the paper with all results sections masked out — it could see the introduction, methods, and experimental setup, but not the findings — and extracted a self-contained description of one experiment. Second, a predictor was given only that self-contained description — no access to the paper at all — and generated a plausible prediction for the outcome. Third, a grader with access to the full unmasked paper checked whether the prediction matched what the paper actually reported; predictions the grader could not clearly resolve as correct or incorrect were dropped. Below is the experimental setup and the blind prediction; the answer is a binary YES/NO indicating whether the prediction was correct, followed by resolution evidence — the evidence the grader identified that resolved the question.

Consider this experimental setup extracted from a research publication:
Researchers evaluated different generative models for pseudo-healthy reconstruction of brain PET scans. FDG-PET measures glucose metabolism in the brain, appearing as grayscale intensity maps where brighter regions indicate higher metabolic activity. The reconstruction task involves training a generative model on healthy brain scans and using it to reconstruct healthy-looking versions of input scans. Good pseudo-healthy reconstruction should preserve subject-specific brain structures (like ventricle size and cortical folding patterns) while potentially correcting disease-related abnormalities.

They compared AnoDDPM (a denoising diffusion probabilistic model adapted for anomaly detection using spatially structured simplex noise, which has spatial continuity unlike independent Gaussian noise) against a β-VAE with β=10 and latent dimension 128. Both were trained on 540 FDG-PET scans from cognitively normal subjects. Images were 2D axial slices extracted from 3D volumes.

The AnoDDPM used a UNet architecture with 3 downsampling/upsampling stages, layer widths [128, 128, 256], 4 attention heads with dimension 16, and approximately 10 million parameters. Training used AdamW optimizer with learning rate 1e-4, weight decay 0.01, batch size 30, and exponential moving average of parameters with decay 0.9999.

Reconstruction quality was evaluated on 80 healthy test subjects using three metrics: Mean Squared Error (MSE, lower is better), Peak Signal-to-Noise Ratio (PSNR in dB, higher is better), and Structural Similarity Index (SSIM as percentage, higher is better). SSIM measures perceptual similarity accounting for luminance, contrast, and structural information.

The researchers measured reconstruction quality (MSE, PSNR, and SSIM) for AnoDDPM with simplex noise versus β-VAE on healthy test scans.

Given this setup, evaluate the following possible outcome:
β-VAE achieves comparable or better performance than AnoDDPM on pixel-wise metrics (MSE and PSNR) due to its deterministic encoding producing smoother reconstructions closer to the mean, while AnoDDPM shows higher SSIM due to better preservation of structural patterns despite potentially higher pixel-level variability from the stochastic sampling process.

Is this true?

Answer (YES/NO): NO